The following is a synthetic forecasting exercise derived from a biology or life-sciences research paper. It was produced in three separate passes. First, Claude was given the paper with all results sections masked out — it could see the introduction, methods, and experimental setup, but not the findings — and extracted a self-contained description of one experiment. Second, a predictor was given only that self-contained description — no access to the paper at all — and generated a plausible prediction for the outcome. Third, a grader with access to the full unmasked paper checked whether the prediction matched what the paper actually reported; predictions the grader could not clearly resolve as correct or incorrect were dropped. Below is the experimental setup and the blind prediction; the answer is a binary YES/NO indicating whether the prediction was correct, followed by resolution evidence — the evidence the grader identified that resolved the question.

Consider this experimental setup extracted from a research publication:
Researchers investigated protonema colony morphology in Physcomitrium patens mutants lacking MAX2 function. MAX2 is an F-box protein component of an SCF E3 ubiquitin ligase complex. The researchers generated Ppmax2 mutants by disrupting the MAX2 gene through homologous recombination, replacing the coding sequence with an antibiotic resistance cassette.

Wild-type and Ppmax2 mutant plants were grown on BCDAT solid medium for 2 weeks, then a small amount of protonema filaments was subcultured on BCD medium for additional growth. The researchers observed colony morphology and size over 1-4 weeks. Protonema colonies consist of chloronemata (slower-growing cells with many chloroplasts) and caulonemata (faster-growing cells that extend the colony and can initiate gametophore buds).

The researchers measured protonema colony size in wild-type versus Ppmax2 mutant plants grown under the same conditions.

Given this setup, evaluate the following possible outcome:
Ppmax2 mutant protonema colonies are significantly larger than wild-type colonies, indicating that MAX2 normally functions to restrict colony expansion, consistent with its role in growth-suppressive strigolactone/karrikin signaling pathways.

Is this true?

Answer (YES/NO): NO